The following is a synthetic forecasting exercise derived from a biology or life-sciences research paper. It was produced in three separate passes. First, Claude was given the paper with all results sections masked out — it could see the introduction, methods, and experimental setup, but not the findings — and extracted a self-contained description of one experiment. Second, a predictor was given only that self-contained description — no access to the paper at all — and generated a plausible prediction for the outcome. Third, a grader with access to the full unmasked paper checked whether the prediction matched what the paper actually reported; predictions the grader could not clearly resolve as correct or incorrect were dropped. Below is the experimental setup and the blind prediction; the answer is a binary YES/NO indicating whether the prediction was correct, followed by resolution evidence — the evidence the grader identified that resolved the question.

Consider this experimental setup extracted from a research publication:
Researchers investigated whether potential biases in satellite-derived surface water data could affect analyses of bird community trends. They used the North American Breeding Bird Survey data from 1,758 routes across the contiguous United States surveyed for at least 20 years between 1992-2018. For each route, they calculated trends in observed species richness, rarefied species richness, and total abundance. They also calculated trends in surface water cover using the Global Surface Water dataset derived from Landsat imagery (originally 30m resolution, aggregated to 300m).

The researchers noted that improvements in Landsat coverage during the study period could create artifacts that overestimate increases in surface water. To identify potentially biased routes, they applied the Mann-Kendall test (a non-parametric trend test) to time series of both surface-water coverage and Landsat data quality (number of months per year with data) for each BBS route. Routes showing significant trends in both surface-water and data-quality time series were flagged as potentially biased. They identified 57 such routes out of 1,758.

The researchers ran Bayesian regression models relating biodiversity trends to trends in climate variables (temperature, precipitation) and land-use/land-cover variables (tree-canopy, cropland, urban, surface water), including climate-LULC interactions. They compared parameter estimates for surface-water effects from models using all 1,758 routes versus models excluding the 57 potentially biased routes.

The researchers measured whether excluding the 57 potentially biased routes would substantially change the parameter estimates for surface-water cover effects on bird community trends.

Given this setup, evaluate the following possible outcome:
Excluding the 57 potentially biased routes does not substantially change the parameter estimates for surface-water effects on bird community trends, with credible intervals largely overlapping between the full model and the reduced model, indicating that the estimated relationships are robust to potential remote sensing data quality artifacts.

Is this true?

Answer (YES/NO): YES